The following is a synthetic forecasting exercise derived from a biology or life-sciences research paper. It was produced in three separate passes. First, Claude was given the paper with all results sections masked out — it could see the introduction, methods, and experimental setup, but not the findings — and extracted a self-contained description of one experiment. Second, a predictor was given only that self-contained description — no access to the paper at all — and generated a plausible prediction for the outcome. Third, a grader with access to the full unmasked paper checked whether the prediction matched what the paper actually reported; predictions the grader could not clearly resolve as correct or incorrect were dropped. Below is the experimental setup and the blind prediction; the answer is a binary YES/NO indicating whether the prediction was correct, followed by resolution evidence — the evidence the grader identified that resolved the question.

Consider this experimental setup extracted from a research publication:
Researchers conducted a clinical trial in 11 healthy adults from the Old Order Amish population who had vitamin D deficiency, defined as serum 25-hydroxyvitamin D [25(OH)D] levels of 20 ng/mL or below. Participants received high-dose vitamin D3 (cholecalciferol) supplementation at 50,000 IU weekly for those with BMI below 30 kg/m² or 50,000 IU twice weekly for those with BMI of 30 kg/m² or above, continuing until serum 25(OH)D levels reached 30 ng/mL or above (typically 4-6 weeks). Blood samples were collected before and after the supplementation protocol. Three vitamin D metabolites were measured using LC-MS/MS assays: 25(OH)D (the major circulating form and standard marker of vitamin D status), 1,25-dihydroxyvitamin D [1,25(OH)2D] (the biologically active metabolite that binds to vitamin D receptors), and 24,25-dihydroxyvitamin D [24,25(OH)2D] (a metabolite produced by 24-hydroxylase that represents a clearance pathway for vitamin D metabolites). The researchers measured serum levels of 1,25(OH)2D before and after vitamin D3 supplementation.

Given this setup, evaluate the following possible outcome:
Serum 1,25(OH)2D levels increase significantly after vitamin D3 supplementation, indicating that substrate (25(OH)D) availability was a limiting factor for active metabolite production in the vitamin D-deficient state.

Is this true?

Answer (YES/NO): NO